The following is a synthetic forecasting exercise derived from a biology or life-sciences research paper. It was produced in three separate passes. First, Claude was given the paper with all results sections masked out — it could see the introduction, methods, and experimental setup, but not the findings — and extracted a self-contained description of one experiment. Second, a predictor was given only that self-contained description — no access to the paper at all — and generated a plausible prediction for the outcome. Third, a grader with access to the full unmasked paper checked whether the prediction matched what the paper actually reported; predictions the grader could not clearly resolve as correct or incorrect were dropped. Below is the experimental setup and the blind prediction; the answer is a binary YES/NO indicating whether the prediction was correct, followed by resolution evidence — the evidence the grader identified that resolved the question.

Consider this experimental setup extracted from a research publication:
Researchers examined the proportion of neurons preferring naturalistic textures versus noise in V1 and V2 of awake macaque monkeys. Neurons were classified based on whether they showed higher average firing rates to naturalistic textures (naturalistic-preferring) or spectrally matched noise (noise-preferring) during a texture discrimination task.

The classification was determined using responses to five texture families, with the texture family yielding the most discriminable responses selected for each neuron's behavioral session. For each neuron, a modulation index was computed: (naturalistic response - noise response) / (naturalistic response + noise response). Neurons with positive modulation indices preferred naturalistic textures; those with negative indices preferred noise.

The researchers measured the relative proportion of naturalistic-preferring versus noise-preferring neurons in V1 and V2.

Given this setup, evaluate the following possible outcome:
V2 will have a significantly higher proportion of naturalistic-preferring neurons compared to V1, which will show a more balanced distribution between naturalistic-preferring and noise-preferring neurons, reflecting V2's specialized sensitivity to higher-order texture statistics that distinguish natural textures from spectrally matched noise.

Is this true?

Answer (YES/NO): YES